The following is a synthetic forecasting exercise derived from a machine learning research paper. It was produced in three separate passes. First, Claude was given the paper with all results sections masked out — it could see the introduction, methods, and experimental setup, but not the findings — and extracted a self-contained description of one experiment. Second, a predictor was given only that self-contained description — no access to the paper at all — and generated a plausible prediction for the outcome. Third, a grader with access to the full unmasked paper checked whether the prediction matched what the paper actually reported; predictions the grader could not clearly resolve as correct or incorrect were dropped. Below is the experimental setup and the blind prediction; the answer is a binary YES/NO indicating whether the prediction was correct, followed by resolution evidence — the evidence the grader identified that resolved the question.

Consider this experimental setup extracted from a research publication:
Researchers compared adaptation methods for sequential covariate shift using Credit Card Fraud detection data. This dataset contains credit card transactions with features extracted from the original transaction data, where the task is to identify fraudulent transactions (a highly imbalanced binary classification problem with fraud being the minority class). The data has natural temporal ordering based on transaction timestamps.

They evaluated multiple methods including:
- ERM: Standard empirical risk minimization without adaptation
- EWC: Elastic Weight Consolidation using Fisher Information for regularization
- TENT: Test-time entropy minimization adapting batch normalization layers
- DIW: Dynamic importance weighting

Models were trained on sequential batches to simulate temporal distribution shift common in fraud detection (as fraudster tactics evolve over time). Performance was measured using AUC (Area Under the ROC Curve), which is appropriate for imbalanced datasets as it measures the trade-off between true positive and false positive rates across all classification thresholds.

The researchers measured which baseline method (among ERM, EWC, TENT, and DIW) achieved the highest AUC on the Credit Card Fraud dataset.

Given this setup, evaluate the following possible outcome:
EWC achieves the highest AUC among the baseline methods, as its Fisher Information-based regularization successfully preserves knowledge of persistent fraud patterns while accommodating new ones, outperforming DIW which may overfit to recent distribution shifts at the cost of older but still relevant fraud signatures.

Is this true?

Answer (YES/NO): NO